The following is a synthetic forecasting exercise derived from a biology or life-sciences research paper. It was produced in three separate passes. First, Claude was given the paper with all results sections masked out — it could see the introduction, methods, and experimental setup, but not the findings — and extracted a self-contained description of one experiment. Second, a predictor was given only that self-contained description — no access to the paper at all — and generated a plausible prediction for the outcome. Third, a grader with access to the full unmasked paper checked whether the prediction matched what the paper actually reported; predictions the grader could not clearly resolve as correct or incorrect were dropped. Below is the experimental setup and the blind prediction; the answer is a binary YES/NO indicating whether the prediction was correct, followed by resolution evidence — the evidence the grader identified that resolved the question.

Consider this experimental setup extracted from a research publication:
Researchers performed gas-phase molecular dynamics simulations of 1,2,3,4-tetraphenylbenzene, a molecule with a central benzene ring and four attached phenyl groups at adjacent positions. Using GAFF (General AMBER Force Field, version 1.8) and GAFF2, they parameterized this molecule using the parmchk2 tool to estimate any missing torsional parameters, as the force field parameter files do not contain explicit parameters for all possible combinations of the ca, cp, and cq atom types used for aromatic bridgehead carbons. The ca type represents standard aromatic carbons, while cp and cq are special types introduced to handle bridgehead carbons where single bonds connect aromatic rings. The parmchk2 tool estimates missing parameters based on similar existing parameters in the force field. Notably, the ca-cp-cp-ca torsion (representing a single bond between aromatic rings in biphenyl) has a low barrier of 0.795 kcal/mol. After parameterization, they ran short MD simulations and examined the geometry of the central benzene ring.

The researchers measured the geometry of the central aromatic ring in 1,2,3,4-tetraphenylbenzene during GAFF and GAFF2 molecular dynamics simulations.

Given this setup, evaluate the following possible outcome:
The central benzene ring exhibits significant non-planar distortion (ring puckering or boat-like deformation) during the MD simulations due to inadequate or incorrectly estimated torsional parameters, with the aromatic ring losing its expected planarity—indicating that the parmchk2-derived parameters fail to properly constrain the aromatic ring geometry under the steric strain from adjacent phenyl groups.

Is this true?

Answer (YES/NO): YES